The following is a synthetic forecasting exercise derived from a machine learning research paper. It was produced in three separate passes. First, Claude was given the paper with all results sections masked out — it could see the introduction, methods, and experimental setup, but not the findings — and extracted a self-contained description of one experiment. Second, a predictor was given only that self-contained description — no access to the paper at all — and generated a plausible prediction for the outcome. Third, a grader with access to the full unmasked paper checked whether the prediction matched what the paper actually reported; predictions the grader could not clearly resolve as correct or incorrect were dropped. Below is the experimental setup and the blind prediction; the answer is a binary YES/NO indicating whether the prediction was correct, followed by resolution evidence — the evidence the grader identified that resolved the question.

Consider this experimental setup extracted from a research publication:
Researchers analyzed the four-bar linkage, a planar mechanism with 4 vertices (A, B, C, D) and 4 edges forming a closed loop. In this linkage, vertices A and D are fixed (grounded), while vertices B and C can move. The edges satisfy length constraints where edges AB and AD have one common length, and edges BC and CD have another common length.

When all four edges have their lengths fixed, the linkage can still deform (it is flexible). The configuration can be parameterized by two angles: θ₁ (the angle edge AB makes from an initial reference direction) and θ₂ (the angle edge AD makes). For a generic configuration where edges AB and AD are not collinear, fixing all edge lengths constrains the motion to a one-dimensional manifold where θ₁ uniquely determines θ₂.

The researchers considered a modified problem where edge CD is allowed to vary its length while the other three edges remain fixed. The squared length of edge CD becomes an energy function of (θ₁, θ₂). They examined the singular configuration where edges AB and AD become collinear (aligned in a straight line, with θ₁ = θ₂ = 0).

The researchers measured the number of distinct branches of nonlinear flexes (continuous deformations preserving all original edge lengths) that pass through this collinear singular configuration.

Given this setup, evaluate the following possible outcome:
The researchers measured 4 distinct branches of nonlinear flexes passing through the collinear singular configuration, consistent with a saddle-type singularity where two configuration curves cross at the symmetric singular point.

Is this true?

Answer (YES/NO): NO